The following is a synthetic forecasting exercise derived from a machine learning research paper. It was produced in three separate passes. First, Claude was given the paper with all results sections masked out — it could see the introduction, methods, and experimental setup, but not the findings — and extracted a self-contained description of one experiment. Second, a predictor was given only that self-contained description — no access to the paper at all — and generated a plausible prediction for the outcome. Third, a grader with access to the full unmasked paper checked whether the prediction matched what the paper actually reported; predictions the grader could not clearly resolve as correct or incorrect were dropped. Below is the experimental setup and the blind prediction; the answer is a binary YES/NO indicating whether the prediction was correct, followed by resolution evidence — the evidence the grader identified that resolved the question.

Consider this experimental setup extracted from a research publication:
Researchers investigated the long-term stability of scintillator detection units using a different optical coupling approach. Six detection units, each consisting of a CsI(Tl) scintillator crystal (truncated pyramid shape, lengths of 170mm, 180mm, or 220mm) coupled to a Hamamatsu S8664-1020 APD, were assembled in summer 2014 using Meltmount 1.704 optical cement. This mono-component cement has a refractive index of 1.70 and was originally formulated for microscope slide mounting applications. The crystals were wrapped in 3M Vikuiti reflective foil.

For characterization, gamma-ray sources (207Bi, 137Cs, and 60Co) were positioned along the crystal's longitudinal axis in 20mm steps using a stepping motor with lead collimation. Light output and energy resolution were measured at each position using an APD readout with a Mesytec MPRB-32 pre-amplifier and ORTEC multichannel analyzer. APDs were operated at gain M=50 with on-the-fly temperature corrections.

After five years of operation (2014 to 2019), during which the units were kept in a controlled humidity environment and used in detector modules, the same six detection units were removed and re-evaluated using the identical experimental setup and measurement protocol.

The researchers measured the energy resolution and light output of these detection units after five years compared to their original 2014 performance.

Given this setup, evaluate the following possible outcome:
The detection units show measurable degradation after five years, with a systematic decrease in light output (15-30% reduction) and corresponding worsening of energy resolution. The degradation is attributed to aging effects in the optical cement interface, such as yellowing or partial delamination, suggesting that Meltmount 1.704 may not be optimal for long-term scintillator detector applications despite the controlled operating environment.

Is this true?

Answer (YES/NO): NO